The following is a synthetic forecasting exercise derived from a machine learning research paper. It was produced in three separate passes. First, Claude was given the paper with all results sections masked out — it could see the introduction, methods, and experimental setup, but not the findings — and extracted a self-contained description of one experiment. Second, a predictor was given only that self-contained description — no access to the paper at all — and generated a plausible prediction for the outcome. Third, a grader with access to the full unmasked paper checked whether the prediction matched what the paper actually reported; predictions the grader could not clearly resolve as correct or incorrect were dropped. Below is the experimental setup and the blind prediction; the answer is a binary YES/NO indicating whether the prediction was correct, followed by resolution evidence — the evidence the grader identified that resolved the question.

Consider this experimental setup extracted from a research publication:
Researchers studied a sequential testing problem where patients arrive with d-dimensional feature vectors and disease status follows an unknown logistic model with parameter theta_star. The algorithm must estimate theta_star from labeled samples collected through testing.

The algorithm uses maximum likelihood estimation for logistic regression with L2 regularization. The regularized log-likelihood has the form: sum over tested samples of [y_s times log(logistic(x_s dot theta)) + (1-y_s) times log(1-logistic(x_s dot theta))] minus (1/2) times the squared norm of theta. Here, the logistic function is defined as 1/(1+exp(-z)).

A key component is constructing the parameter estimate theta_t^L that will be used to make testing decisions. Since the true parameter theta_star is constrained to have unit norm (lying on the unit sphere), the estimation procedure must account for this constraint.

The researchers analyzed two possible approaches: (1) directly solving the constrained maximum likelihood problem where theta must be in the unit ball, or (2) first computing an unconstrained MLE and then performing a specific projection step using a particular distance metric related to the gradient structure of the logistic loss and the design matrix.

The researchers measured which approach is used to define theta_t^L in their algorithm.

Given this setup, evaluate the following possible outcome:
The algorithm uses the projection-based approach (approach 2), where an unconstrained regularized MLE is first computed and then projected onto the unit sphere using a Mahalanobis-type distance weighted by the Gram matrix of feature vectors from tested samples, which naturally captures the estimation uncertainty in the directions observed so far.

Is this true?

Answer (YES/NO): NO